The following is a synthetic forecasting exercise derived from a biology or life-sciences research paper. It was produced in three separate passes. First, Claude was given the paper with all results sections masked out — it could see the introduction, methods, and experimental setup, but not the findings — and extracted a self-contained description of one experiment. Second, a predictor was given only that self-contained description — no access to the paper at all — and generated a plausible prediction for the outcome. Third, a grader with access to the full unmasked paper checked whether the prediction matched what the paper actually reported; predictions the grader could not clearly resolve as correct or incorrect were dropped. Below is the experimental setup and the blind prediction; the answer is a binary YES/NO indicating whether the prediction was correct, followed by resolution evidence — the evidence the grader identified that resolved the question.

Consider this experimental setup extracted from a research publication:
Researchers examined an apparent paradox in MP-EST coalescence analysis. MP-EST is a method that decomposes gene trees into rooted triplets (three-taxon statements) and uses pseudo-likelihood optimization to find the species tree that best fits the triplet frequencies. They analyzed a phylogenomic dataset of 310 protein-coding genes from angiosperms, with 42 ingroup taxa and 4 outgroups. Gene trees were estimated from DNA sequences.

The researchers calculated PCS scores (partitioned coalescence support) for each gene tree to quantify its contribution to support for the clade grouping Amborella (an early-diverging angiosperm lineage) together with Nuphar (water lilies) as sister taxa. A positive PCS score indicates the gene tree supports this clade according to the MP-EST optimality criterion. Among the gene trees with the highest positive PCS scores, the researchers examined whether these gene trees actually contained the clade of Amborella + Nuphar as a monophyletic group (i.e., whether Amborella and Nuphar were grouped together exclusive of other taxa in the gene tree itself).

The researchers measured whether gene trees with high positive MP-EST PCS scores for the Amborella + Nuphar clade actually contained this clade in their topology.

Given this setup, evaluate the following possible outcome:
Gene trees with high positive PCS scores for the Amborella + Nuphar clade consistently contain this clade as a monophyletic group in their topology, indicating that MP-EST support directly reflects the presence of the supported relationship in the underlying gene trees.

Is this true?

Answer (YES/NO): NO